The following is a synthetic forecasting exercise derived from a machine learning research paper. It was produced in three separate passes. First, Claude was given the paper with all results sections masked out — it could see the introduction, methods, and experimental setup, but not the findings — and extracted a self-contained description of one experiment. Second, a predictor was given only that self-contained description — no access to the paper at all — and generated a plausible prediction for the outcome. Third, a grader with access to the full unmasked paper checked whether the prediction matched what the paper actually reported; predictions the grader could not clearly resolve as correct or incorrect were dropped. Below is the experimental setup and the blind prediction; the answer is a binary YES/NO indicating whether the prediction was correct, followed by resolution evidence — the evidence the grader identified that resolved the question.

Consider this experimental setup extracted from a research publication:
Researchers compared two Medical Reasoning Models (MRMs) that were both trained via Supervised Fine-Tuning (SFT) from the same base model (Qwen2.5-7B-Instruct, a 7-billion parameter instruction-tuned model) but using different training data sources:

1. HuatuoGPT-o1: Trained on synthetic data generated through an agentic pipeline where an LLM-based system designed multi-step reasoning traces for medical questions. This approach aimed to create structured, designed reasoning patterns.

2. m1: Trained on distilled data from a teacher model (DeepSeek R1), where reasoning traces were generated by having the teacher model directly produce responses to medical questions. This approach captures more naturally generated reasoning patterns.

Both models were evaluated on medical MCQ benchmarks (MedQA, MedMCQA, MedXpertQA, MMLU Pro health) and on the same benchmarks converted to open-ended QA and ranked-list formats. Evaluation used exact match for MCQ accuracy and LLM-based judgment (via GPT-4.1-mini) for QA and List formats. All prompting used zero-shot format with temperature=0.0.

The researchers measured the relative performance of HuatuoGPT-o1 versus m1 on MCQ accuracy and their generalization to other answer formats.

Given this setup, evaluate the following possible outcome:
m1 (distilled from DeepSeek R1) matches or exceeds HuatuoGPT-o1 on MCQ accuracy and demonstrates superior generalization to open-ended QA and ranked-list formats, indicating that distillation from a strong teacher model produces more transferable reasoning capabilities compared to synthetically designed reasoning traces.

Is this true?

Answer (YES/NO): YES